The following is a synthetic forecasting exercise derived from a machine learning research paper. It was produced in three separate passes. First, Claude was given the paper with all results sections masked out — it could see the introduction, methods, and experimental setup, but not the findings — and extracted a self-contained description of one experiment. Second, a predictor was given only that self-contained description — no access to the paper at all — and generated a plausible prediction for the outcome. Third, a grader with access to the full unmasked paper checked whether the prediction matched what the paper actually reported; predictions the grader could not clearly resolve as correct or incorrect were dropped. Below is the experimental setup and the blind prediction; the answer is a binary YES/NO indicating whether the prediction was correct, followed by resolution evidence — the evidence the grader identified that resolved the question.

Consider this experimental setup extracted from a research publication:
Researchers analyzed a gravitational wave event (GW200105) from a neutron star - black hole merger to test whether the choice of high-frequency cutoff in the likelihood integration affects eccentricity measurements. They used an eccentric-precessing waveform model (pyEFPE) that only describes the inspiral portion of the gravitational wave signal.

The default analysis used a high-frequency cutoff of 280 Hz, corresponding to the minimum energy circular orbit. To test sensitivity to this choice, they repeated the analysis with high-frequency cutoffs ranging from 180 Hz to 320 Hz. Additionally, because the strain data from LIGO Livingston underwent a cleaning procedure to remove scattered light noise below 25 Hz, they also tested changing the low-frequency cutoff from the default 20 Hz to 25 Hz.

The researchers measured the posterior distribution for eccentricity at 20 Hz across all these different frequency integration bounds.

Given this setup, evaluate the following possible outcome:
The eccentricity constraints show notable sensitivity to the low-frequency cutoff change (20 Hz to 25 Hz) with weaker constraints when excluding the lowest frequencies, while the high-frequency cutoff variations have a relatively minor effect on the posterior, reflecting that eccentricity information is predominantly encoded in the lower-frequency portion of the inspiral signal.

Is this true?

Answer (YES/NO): NO